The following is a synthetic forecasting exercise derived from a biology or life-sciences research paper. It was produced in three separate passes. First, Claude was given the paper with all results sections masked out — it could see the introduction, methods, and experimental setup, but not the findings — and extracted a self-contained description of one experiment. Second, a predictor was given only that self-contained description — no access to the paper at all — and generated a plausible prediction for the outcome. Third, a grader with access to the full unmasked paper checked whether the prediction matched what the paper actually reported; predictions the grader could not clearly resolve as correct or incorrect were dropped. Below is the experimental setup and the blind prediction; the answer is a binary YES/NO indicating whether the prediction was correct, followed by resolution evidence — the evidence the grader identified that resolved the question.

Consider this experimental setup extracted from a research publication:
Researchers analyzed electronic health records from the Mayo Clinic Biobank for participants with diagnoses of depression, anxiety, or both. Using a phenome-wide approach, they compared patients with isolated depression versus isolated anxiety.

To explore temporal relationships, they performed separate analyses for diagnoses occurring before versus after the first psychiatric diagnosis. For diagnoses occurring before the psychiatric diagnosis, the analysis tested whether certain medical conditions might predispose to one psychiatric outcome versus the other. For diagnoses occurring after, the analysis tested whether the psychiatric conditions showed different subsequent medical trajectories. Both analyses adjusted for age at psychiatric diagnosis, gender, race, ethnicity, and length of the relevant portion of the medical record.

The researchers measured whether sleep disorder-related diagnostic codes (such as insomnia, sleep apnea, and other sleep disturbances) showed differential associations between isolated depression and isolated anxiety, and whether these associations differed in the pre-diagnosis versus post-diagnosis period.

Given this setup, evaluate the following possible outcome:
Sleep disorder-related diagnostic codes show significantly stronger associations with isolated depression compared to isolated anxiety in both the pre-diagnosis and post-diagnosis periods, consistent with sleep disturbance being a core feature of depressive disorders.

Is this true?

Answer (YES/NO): YES